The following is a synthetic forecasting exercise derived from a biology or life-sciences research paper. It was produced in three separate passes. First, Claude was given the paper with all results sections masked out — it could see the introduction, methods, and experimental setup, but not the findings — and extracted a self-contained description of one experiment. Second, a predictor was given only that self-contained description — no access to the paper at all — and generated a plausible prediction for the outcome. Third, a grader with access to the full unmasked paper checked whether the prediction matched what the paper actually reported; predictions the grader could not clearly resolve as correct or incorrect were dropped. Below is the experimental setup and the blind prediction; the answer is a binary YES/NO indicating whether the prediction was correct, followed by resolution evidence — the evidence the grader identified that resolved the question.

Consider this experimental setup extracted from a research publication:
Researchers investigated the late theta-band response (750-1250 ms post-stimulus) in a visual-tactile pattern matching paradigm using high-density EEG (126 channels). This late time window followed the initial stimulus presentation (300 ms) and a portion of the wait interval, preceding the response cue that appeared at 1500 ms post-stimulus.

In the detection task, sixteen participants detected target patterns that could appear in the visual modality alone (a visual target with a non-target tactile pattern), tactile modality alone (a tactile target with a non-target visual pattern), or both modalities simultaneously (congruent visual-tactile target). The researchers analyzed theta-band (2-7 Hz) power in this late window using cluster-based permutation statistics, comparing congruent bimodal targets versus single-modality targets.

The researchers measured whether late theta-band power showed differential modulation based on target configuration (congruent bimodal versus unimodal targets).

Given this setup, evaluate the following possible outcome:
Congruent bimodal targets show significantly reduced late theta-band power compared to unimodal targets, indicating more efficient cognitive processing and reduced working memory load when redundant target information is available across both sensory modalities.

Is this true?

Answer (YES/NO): NO